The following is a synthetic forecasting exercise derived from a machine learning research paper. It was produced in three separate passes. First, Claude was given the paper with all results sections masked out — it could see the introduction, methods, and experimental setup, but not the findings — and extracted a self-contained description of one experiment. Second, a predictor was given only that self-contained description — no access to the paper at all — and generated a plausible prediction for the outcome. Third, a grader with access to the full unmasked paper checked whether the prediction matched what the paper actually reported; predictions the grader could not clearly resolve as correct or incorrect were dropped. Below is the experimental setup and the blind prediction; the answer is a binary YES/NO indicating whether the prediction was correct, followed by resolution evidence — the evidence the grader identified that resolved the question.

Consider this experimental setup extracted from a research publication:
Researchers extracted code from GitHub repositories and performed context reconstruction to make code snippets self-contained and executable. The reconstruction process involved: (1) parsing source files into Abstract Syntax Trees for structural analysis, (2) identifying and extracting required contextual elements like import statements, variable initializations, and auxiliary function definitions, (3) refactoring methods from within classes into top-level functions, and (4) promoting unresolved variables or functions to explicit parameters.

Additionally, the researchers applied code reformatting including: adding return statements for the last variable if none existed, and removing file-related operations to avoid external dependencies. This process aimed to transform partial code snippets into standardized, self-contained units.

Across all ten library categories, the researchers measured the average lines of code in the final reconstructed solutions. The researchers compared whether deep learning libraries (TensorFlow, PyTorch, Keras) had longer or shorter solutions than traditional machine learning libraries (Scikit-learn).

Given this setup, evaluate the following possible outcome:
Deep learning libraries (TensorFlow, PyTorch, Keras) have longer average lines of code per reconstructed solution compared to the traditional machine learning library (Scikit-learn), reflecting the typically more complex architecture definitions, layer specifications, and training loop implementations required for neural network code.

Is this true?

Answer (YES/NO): NO